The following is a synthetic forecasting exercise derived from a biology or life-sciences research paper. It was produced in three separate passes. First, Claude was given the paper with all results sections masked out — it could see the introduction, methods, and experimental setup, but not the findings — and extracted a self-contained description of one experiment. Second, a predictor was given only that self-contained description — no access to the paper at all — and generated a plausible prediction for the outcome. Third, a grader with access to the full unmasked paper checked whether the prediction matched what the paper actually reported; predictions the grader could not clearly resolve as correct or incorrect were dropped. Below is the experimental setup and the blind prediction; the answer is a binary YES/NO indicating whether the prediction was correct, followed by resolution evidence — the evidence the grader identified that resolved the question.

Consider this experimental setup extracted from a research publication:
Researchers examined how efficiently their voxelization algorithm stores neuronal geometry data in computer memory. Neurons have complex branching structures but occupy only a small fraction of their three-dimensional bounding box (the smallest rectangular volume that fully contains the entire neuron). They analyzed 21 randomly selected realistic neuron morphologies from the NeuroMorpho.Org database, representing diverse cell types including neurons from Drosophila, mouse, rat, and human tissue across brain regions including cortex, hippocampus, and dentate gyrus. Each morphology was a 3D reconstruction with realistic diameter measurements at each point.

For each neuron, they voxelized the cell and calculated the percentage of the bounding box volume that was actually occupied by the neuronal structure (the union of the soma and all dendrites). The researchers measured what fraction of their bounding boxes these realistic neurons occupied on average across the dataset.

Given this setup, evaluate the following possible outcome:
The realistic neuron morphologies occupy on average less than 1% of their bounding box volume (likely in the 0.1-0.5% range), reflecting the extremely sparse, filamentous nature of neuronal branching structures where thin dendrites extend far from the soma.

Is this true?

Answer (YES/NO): NO